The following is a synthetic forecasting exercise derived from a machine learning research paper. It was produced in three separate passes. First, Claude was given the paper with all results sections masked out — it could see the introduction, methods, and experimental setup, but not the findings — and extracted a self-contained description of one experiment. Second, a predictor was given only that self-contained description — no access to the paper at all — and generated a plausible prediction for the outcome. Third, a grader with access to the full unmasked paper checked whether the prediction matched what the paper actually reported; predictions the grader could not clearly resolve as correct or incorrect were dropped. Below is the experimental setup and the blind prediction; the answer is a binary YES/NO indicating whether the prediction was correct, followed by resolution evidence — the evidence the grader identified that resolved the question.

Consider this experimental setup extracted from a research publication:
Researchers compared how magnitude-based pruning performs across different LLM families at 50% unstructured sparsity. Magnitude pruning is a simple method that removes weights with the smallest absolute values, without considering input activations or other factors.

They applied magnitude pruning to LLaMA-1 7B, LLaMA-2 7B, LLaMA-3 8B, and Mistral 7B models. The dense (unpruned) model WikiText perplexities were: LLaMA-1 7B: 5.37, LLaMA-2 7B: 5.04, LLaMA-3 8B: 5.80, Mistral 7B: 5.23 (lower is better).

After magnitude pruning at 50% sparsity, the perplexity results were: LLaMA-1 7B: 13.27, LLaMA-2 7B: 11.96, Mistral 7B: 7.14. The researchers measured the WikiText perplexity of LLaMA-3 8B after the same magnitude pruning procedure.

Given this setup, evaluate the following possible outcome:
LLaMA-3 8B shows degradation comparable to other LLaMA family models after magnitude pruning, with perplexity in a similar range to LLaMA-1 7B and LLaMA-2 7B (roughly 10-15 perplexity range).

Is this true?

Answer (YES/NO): NO